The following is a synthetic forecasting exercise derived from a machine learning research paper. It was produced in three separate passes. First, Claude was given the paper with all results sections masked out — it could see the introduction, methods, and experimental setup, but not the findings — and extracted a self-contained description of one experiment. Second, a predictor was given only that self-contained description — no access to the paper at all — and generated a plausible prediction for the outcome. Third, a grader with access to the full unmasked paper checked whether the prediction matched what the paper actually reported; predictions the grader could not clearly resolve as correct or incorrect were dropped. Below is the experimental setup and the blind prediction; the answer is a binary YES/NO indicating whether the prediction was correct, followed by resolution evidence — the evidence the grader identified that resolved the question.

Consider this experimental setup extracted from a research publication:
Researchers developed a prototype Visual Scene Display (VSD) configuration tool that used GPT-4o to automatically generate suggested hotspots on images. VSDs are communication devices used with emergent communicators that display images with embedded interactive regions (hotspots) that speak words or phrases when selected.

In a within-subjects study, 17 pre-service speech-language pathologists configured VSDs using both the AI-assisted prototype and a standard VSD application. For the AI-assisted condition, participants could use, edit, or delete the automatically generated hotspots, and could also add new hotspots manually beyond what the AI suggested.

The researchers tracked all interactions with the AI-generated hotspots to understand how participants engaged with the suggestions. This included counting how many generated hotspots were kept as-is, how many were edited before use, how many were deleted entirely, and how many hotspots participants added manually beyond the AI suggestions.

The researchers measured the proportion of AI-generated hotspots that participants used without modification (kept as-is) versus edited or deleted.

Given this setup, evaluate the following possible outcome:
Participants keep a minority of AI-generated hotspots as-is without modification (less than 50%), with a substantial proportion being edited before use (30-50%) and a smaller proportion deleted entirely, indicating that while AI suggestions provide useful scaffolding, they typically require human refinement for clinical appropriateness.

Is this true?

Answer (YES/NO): NO